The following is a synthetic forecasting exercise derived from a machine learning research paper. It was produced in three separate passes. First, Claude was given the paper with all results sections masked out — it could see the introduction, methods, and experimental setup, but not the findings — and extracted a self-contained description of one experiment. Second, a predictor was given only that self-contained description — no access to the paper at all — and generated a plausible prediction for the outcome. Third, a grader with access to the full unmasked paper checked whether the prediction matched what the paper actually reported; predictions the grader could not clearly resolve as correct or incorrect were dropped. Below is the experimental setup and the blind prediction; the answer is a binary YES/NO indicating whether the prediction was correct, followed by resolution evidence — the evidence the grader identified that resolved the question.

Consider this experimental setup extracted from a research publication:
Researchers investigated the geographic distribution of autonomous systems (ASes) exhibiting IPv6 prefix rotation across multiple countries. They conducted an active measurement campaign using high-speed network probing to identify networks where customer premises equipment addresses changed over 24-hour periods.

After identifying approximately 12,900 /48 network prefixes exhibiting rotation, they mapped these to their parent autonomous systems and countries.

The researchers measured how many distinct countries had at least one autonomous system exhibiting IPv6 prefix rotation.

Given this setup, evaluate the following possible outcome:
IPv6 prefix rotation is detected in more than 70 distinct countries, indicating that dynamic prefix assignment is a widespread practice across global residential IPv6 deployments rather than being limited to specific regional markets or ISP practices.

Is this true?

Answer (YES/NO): NO